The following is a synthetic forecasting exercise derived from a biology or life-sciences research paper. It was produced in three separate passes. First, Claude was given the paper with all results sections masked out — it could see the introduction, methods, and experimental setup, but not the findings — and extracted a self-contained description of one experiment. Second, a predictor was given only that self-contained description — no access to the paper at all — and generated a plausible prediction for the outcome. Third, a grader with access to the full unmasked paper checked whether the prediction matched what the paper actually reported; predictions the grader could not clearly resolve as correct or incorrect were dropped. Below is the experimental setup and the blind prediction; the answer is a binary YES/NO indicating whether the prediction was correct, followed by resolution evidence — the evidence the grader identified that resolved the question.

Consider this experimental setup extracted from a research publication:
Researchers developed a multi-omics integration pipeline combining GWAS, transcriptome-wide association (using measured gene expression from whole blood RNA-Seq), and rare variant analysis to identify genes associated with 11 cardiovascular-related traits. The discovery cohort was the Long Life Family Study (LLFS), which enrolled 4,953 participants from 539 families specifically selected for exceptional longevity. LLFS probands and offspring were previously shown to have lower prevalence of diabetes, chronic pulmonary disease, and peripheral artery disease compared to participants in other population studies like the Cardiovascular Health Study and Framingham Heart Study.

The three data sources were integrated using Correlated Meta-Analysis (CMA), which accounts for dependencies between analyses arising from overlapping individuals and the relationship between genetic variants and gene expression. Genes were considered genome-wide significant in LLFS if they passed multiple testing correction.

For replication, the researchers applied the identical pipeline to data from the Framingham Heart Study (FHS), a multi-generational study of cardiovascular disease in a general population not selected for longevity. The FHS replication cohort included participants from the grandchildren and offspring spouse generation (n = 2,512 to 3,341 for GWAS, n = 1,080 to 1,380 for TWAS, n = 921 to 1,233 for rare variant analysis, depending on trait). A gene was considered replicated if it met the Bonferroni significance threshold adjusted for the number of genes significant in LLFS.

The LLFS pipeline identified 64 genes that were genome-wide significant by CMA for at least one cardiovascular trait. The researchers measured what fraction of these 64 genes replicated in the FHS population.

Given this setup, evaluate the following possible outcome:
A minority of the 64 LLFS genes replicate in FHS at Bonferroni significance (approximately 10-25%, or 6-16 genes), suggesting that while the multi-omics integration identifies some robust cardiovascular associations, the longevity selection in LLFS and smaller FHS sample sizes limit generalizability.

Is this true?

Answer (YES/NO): NO